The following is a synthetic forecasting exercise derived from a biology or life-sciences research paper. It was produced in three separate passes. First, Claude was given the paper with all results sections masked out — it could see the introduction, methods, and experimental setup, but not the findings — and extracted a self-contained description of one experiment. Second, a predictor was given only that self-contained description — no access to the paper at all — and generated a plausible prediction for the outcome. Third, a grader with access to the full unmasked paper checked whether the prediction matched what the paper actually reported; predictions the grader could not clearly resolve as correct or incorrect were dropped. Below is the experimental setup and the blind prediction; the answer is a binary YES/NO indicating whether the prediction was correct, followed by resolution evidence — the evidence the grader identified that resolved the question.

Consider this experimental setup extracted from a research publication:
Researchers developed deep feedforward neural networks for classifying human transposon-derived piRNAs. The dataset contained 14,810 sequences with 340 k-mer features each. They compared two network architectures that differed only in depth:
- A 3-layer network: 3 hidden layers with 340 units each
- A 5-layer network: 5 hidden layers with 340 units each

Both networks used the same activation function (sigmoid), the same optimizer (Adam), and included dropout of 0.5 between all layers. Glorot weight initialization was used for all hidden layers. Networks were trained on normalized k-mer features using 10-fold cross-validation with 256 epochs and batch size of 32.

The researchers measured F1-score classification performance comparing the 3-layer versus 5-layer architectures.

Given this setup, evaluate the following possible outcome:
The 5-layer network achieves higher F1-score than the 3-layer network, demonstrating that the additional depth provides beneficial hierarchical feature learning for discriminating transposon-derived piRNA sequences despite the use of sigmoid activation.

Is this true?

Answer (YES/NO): NO